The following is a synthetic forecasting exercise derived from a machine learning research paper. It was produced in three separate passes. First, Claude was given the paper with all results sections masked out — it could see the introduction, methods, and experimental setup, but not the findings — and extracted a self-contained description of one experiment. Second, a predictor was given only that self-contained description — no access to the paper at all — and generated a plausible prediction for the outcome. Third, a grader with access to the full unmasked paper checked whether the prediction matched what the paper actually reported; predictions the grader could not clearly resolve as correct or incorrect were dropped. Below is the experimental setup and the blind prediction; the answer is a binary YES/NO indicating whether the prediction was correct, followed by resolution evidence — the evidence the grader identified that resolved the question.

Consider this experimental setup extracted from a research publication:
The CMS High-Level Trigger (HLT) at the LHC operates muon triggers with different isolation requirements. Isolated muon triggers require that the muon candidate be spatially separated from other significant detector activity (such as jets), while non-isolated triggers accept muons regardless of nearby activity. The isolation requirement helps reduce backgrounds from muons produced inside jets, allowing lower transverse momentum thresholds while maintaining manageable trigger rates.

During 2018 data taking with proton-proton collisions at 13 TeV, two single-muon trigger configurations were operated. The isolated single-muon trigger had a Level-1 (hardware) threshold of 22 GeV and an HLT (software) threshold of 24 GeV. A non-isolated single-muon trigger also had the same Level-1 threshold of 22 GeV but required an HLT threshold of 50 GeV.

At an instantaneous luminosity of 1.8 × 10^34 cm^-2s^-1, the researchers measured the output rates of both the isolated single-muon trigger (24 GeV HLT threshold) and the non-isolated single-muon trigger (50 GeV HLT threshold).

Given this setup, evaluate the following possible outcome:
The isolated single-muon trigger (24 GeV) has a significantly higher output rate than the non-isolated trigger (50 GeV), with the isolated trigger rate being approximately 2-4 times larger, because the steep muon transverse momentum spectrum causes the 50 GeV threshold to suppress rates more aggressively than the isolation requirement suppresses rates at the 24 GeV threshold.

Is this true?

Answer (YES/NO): NO